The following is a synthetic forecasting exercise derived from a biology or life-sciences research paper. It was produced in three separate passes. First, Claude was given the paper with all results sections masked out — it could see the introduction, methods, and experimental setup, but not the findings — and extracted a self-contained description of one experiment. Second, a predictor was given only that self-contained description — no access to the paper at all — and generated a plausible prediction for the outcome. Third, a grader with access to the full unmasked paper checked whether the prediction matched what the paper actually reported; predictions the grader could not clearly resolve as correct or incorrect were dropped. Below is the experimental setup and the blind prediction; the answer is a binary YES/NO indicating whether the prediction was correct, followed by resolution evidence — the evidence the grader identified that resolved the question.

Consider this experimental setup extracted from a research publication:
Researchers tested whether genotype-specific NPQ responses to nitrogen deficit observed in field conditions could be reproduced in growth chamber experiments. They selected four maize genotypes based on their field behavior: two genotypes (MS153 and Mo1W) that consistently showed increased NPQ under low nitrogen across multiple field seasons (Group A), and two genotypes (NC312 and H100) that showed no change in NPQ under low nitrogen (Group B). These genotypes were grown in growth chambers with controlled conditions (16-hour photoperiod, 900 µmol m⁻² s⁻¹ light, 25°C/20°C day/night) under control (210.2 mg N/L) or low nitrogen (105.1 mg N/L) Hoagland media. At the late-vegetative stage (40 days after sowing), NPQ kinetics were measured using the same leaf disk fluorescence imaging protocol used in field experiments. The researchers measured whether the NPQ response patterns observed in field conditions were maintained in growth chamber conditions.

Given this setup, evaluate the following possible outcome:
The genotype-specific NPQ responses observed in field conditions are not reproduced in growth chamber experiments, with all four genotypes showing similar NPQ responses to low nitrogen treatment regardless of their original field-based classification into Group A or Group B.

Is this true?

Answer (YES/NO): NO